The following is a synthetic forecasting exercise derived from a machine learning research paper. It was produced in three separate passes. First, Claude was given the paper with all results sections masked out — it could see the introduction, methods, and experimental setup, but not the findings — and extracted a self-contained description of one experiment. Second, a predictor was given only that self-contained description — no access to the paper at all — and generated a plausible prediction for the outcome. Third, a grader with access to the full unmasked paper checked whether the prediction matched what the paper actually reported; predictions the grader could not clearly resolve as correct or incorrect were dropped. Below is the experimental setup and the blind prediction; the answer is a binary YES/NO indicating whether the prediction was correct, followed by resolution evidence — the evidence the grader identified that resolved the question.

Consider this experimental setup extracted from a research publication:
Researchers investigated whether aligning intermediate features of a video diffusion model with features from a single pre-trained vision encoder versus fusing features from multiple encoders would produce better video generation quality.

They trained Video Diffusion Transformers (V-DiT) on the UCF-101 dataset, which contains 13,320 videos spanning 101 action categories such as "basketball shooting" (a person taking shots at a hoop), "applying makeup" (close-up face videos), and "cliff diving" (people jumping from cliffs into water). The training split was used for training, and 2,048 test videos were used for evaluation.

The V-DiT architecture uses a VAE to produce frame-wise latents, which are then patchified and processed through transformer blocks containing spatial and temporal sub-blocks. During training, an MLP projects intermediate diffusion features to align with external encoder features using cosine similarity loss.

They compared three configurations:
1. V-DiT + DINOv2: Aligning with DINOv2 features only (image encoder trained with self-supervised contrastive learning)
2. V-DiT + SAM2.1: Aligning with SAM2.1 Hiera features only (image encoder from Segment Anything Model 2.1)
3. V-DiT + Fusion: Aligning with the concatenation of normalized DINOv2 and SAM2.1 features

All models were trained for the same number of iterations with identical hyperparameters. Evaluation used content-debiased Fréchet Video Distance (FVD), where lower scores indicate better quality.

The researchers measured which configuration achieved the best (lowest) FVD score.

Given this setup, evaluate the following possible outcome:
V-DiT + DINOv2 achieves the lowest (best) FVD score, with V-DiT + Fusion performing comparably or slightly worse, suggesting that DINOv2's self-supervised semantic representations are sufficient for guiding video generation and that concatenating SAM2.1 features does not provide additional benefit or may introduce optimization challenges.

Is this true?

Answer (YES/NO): NO